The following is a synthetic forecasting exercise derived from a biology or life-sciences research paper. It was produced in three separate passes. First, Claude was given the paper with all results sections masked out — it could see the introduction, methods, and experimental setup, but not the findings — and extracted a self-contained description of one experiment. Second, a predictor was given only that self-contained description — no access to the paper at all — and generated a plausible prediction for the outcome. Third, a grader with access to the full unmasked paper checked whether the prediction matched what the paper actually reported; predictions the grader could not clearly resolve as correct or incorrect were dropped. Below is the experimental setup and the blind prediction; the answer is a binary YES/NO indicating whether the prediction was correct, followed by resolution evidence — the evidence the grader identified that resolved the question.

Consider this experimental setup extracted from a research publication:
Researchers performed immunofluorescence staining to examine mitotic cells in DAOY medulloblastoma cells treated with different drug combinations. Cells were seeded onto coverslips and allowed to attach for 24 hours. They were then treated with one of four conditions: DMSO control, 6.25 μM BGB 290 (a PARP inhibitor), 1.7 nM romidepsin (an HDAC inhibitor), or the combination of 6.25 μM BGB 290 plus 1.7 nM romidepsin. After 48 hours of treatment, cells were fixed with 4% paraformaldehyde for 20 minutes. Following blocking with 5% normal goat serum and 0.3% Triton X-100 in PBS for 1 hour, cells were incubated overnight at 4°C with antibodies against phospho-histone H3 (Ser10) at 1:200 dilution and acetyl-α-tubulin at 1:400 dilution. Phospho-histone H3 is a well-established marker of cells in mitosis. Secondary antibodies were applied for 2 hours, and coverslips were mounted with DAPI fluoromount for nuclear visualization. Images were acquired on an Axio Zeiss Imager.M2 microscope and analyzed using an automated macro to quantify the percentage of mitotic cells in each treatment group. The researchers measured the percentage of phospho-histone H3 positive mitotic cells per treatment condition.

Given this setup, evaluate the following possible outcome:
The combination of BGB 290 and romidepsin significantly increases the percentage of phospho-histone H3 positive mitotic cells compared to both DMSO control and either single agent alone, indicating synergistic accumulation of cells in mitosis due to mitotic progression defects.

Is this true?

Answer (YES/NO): NO